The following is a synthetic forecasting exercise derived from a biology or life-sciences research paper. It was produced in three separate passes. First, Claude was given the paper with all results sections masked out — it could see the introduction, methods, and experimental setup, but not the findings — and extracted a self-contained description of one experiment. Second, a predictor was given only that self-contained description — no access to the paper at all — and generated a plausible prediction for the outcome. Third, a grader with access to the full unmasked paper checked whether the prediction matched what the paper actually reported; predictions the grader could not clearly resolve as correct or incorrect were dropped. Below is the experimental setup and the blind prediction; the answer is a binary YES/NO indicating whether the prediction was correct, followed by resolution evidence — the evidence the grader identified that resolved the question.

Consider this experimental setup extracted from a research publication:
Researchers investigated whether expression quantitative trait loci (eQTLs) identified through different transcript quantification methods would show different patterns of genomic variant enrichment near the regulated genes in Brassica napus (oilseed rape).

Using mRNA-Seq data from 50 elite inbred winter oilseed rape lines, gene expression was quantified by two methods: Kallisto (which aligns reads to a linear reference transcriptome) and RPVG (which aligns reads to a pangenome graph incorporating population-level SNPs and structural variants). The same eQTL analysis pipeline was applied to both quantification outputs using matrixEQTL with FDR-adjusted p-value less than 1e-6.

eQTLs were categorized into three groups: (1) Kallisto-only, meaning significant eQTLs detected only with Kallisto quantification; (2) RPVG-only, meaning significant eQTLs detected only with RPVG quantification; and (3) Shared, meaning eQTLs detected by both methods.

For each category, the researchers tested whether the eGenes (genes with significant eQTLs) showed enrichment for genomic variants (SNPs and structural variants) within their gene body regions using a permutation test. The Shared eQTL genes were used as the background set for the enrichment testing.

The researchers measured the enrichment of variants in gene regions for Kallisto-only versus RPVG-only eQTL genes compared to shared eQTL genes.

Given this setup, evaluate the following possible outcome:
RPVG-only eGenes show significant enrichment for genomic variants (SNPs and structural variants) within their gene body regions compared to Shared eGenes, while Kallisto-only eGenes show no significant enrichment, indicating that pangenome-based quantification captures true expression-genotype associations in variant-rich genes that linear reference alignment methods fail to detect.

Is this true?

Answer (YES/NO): NO